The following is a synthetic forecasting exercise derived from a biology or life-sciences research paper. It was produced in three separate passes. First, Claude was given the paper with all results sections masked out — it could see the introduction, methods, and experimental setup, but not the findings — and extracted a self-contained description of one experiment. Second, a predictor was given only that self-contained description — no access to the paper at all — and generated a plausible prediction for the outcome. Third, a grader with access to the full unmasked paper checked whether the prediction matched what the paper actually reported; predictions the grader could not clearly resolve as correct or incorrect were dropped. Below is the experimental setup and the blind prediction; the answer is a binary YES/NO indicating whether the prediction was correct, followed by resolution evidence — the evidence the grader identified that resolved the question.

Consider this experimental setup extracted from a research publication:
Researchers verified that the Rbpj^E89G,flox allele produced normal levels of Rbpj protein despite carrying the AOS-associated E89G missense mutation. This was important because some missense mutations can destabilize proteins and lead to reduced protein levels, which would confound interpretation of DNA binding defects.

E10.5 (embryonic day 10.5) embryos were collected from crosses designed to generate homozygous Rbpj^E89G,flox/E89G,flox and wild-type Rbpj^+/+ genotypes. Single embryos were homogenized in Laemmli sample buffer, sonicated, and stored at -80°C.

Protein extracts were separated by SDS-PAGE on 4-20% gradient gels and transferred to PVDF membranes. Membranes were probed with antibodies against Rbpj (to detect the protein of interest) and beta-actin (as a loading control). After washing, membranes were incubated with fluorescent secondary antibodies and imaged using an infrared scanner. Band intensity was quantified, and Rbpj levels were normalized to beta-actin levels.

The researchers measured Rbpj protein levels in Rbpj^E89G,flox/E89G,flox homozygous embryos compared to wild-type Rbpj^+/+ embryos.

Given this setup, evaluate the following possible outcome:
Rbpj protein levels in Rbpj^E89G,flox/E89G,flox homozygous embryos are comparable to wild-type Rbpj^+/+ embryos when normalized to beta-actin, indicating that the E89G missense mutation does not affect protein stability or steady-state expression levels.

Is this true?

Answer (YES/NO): YES